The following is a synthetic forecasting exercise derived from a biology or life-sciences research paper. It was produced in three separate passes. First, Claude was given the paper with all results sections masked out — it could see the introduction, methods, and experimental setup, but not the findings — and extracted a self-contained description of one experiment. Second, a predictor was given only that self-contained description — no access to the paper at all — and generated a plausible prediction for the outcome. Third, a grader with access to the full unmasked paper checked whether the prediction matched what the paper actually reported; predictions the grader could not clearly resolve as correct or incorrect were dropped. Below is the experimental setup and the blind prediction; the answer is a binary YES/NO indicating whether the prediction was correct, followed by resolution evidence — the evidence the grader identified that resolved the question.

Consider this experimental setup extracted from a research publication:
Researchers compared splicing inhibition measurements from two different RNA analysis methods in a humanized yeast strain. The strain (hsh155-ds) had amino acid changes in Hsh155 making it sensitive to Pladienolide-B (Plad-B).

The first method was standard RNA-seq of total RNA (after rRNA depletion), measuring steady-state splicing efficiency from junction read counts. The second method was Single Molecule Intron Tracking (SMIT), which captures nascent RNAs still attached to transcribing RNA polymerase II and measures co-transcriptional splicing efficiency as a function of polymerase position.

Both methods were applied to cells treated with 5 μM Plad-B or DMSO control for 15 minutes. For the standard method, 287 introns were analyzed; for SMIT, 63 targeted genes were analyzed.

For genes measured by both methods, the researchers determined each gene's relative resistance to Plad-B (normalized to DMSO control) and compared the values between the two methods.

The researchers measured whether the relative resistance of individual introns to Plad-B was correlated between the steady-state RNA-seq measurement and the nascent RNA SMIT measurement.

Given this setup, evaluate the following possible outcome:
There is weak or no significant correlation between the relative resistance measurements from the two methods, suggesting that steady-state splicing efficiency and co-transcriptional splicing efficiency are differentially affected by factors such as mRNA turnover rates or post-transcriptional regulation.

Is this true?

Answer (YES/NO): NO